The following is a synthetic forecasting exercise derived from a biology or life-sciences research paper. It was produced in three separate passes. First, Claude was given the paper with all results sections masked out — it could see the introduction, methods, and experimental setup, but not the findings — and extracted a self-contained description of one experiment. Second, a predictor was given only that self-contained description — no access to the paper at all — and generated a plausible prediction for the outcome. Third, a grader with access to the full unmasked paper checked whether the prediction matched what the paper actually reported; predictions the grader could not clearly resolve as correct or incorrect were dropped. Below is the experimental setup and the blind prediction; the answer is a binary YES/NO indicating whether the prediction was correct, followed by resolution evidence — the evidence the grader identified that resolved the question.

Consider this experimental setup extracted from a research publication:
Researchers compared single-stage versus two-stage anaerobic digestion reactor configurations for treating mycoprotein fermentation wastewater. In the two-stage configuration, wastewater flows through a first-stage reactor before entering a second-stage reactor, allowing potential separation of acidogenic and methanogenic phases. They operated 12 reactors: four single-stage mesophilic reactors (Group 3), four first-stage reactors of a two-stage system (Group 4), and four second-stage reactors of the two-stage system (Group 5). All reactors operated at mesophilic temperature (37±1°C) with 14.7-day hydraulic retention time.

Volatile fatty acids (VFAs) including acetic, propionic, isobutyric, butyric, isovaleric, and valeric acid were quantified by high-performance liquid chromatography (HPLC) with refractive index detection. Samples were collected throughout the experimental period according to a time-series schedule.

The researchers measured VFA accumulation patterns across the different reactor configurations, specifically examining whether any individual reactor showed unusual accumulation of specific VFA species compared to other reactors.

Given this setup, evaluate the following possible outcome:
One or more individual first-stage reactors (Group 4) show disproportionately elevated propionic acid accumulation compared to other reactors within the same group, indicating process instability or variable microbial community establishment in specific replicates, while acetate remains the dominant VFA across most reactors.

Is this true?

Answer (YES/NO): NO